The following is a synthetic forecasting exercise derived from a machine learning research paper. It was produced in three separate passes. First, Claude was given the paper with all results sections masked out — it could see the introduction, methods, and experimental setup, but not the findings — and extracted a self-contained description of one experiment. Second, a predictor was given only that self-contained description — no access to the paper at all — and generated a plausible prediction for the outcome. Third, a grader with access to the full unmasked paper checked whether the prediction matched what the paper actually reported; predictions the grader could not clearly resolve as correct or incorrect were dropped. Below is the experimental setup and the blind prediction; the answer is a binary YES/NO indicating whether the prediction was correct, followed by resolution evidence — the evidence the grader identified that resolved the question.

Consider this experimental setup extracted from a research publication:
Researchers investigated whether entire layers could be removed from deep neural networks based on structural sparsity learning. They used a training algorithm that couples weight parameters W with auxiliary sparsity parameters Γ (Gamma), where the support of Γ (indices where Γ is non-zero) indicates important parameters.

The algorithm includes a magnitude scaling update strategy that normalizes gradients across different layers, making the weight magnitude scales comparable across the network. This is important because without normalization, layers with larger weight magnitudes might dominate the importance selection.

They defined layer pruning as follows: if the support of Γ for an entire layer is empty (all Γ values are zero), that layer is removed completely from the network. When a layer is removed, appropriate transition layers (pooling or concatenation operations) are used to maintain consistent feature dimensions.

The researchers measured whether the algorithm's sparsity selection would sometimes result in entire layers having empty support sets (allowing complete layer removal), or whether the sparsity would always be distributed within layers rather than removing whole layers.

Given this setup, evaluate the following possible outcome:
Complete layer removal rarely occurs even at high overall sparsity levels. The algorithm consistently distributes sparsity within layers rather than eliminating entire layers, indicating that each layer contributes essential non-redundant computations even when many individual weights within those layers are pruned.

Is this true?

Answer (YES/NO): NO